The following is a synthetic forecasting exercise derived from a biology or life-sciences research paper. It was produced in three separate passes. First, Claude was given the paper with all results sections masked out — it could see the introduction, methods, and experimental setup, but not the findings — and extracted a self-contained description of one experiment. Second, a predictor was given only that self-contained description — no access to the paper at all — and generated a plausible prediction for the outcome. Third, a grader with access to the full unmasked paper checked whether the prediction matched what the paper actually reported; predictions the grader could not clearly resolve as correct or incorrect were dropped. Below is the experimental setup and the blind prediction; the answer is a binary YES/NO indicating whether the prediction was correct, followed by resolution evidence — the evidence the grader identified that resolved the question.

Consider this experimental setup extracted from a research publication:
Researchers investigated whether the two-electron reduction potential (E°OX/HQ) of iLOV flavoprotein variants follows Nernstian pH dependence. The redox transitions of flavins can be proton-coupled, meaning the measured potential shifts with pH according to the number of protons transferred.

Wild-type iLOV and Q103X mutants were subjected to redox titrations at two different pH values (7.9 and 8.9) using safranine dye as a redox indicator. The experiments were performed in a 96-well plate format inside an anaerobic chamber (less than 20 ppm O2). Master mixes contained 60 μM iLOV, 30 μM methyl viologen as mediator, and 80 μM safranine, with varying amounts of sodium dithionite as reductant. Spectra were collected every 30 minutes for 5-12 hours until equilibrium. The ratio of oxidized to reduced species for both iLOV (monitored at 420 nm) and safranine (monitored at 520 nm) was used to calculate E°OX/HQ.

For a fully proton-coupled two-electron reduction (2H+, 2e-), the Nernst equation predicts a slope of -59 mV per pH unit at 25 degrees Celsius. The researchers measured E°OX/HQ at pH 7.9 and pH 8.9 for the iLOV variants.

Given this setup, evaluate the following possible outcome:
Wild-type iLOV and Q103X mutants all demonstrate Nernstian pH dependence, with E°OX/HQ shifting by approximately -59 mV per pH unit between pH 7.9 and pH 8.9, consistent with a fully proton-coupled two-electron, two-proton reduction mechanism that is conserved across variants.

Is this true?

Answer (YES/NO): NO